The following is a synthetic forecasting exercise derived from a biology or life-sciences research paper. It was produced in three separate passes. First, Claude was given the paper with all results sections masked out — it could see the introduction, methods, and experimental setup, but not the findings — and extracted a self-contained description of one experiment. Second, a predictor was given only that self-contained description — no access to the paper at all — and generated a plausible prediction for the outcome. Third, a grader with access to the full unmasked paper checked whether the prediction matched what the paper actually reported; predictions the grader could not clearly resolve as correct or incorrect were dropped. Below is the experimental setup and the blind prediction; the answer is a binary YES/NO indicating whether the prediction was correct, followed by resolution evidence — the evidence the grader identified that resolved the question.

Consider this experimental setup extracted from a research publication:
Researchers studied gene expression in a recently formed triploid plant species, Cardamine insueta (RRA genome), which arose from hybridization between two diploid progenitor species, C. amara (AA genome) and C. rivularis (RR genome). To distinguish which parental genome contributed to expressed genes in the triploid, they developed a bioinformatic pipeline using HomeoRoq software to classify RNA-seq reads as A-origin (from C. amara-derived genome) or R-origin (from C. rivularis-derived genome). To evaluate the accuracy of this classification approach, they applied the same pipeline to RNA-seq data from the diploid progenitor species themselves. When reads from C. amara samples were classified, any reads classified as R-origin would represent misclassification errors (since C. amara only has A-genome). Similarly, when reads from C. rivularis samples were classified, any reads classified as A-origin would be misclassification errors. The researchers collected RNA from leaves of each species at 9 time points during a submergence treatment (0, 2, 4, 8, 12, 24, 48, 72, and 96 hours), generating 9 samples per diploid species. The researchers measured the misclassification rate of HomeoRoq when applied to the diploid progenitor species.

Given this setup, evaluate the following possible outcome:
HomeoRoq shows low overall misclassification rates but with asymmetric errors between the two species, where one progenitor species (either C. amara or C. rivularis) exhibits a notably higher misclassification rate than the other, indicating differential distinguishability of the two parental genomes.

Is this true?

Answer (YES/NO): NO